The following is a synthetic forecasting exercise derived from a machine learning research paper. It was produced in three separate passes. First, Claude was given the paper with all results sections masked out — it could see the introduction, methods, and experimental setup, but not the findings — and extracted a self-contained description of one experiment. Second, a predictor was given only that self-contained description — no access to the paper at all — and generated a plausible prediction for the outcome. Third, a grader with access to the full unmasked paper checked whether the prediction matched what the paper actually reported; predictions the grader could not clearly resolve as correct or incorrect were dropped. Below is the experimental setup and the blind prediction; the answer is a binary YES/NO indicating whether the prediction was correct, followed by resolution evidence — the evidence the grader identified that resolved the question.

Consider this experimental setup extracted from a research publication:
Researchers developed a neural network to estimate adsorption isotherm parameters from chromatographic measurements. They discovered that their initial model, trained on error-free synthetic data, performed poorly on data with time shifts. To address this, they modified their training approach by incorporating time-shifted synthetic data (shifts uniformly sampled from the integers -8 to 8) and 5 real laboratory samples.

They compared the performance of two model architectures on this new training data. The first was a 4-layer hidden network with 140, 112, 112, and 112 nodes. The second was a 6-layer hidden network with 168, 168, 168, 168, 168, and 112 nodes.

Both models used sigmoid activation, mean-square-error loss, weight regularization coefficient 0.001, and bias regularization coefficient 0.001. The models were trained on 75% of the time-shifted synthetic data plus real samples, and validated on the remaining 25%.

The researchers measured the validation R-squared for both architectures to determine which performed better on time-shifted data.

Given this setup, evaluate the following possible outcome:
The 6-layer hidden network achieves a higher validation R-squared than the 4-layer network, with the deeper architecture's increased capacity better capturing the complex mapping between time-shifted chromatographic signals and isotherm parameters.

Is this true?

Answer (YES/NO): YES